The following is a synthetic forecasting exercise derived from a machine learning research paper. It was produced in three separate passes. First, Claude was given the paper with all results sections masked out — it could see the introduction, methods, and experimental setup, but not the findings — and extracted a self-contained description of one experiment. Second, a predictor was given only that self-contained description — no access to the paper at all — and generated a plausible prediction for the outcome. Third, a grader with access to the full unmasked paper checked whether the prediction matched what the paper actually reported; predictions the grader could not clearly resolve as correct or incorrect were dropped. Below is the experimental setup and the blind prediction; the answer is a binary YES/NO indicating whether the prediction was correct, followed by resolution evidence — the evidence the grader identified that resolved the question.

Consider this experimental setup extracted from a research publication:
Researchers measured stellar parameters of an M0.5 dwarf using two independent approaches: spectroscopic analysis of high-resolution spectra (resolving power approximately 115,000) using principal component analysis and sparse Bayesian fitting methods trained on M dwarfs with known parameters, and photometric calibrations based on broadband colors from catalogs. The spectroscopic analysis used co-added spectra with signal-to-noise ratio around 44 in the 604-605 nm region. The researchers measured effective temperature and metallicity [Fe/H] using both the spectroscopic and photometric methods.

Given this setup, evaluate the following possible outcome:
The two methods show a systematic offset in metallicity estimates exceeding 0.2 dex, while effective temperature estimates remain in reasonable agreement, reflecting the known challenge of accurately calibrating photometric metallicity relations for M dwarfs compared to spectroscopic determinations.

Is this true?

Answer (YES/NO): NO